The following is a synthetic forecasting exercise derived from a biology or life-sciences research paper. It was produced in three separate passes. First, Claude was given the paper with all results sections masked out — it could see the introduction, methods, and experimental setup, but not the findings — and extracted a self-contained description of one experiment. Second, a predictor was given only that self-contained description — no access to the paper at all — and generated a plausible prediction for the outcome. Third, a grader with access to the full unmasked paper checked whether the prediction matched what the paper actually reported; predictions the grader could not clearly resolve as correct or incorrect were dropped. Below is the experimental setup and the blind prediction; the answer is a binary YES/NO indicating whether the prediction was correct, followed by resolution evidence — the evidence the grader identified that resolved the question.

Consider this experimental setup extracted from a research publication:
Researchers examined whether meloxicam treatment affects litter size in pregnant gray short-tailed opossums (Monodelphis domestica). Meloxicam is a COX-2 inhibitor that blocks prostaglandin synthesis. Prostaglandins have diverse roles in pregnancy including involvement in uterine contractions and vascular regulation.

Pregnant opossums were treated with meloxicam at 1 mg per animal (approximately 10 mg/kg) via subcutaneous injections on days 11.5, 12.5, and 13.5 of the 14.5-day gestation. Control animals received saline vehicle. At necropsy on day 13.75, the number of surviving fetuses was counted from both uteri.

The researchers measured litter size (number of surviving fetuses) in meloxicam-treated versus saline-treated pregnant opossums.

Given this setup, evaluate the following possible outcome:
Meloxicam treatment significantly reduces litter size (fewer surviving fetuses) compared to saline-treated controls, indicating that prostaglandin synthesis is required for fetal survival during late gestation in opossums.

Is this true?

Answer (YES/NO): NO